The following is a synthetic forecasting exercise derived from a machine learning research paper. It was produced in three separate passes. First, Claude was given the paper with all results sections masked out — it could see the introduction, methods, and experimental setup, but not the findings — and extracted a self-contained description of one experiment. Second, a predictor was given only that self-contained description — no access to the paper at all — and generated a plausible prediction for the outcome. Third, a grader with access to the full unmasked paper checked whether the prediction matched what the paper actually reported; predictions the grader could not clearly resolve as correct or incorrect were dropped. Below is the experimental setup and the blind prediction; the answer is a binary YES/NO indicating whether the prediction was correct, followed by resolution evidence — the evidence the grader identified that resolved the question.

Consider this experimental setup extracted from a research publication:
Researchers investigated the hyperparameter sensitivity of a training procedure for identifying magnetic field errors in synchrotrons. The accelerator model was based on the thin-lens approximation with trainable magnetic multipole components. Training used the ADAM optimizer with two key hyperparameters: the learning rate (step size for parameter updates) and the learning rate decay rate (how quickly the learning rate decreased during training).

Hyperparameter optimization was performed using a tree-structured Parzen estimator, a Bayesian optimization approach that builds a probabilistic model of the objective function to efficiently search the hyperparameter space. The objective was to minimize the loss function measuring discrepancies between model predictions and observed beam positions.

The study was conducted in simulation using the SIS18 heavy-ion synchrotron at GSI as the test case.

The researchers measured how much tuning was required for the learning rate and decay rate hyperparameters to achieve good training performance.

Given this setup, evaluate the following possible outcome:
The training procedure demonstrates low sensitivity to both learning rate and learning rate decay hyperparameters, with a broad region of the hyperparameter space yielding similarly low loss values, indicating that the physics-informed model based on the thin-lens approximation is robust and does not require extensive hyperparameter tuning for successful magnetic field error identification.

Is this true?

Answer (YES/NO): YES